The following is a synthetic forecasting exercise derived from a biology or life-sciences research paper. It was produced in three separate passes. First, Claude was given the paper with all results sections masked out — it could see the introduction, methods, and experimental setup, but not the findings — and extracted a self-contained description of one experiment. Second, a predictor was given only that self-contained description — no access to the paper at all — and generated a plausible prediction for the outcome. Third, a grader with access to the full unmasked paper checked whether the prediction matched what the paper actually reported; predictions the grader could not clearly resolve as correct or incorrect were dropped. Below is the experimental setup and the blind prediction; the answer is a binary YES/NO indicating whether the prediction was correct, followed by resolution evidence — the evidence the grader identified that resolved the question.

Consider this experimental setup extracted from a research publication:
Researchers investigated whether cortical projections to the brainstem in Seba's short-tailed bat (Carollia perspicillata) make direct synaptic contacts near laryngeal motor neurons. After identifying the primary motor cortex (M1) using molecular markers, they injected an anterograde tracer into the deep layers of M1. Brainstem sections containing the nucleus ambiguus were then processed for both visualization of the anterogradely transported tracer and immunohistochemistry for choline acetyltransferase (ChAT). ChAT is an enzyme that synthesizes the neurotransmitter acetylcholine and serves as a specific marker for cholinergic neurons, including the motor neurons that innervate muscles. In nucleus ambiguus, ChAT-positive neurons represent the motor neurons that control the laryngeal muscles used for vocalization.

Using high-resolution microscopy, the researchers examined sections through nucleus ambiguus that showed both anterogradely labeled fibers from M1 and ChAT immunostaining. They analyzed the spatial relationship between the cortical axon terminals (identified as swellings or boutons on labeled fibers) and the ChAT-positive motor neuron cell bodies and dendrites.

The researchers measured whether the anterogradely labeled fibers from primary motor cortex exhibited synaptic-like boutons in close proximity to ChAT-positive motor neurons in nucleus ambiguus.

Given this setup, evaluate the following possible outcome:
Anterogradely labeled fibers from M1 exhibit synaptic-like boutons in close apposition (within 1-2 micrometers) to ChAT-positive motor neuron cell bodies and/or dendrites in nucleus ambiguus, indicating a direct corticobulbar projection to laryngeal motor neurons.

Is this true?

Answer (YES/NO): YES